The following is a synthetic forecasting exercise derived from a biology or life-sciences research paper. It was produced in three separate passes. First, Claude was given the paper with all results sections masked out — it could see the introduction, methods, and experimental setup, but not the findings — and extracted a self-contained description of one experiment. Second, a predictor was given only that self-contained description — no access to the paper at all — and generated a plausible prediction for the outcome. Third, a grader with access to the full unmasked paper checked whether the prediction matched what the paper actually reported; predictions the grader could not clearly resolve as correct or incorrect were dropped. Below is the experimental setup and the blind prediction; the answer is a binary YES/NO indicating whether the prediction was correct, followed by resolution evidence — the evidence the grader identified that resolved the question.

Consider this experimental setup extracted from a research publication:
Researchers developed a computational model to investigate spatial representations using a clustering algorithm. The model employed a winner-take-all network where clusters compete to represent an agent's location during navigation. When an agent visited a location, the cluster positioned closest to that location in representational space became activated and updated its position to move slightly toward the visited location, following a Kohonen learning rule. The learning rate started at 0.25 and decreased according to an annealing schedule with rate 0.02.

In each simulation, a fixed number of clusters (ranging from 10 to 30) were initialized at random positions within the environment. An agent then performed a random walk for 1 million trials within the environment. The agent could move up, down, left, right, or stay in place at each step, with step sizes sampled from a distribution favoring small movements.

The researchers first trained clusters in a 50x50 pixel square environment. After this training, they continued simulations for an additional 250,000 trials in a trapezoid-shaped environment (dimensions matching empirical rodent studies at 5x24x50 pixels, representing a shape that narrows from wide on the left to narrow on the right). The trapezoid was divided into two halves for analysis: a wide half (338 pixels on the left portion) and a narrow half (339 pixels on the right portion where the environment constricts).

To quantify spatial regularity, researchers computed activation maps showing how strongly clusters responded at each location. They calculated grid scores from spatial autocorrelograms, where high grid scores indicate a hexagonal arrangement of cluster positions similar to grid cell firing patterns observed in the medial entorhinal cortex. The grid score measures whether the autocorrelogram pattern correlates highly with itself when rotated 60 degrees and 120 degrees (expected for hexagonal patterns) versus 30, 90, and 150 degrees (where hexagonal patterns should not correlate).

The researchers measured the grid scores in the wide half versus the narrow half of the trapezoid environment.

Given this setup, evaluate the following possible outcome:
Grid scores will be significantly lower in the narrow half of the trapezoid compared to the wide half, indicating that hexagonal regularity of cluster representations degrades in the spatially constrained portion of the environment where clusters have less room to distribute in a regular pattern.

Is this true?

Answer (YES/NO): YES